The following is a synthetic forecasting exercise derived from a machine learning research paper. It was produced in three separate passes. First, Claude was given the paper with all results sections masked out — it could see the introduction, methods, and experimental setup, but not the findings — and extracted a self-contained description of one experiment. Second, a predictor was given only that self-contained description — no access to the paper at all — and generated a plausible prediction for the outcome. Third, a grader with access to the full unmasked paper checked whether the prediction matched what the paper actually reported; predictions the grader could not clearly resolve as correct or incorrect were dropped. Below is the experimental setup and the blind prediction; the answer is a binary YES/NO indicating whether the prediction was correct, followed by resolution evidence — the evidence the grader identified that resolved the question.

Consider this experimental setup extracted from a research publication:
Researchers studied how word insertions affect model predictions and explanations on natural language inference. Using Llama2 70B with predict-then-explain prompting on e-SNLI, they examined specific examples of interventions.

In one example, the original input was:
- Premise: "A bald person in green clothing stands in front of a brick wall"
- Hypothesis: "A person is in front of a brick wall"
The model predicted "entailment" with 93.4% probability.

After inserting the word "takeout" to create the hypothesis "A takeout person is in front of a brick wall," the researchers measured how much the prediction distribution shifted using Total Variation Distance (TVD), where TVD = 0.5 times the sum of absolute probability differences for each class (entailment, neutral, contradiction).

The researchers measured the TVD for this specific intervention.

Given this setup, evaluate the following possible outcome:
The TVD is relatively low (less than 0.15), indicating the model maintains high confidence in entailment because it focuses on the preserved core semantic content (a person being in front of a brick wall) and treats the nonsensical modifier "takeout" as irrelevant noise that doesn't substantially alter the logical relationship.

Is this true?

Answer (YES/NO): NO